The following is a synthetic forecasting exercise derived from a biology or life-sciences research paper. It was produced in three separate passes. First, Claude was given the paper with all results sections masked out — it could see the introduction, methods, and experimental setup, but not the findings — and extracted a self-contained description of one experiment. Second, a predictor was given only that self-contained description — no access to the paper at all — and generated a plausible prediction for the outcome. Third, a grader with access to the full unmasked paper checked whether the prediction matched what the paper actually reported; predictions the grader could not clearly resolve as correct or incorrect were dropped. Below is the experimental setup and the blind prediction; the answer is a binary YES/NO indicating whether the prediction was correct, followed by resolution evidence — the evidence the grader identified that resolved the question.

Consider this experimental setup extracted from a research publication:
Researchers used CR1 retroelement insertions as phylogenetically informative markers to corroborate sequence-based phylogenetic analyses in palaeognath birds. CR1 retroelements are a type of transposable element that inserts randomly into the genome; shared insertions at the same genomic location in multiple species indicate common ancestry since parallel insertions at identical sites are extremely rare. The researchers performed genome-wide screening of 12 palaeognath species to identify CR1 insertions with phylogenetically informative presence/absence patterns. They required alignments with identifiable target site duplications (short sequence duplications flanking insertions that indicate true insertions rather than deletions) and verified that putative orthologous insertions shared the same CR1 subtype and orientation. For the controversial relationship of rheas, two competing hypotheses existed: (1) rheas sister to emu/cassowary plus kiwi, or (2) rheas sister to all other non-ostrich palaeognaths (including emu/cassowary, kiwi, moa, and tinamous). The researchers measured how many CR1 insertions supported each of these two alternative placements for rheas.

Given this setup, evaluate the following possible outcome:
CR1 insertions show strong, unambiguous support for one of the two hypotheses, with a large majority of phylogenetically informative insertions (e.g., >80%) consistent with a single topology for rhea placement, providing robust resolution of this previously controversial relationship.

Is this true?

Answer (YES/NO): NO